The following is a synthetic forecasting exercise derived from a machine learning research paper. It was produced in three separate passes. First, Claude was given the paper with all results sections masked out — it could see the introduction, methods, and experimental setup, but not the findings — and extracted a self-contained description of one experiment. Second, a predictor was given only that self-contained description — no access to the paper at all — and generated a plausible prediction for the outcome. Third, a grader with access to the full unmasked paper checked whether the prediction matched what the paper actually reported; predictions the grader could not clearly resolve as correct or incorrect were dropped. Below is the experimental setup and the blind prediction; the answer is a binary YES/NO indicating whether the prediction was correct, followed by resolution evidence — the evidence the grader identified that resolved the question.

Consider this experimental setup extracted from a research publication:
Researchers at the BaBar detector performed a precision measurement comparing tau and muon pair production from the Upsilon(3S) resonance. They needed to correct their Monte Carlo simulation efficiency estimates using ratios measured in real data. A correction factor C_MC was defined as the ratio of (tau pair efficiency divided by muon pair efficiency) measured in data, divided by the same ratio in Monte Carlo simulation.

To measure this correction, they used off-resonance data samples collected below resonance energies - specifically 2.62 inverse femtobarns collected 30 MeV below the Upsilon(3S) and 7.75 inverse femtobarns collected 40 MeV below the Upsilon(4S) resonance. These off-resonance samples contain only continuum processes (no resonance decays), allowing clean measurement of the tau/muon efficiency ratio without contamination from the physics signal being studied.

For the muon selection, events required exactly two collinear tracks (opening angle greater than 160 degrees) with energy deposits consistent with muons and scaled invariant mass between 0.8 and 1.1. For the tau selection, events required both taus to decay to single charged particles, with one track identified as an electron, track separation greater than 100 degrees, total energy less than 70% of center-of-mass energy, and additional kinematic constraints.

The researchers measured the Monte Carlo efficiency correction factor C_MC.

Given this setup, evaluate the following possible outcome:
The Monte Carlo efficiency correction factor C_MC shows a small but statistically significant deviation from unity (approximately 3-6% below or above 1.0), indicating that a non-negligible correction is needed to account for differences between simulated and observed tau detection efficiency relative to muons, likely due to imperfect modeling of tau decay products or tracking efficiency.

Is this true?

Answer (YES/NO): NO